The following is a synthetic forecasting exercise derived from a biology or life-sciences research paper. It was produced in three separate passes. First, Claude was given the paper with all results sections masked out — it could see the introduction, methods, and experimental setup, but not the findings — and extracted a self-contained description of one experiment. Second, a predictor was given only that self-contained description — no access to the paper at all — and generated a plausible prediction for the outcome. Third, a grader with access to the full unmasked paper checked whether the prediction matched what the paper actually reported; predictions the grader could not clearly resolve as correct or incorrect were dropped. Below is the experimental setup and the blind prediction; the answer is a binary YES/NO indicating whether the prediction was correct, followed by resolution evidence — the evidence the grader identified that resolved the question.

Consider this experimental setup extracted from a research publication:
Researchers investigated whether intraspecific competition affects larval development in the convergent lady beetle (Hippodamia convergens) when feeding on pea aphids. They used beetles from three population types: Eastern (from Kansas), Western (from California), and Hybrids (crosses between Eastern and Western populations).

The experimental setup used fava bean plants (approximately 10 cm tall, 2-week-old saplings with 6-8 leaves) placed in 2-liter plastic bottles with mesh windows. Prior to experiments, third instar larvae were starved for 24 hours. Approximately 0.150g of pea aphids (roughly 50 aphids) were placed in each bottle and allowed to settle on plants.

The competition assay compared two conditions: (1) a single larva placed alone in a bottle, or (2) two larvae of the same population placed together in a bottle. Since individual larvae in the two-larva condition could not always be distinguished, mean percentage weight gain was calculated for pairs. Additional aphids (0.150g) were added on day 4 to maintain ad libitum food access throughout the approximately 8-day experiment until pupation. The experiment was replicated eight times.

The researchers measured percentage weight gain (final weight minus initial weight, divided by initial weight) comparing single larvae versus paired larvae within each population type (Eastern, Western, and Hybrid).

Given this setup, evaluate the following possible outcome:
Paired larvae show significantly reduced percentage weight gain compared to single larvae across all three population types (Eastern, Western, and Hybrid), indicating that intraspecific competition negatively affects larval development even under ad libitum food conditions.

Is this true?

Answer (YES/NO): NO